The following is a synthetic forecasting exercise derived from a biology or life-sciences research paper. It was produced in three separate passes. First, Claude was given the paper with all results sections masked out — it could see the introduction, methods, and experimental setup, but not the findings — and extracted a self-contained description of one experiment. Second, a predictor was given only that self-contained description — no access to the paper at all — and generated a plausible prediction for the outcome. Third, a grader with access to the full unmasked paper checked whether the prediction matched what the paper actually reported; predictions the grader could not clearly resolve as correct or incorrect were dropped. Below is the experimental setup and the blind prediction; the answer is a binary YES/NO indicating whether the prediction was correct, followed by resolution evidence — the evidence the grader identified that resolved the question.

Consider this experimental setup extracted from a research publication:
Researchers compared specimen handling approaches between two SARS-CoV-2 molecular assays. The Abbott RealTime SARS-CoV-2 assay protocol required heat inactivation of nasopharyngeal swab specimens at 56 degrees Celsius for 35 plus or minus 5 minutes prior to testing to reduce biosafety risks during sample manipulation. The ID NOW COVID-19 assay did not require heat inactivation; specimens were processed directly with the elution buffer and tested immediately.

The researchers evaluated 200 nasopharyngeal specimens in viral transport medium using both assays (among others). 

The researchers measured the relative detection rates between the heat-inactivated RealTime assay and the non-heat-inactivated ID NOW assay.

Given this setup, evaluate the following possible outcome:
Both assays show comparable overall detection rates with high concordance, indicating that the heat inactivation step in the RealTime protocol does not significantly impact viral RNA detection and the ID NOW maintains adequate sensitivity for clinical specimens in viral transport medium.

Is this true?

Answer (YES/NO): NO